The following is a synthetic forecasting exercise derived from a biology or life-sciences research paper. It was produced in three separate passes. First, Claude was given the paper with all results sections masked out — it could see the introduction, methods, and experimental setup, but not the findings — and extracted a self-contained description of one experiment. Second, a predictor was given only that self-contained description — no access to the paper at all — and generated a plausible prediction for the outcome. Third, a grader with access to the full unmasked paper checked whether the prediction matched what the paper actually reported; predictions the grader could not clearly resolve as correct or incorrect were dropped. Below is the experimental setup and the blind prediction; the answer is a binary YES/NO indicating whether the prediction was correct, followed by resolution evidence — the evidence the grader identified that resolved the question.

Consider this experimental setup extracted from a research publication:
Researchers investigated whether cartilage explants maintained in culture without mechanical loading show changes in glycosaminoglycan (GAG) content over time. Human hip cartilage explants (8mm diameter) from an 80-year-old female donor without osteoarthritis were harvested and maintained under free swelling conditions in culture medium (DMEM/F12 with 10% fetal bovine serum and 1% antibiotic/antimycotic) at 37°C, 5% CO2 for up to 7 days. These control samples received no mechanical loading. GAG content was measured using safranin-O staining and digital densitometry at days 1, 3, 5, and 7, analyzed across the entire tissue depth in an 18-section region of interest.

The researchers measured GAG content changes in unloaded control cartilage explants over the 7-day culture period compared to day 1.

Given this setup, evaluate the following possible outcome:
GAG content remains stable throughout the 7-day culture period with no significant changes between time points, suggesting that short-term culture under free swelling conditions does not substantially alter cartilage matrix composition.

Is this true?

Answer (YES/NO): NO